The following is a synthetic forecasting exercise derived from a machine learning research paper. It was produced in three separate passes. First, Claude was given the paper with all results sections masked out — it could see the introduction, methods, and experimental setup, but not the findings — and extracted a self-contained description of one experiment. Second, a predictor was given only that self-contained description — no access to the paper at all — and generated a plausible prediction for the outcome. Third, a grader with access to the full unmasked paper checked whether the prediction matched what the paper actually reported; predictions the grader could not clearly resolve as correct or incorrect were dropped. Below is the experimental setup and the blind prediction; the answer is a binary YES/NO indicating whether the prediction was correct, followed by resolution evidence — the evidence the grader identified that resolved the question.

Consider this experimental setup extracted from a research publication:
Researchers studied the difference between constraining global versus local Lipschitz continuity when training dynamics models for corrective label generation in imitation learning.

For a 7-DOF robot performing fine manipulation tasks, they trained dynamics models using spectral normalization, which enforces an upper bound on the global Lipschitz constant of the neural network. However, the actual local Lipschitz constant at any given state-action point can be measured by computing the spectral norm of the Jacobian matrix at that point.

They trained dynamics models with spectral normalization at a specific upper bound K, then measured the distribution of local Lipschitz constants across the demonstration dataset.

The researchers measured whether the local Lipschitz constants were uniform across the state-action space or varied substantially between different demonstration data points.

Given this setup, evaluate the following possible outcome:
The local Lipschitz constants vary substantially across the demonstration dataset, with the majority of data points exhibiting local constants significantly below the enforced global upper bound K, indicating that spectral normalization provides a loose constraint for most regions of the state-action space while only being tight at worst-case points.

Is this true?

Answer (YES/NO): YES